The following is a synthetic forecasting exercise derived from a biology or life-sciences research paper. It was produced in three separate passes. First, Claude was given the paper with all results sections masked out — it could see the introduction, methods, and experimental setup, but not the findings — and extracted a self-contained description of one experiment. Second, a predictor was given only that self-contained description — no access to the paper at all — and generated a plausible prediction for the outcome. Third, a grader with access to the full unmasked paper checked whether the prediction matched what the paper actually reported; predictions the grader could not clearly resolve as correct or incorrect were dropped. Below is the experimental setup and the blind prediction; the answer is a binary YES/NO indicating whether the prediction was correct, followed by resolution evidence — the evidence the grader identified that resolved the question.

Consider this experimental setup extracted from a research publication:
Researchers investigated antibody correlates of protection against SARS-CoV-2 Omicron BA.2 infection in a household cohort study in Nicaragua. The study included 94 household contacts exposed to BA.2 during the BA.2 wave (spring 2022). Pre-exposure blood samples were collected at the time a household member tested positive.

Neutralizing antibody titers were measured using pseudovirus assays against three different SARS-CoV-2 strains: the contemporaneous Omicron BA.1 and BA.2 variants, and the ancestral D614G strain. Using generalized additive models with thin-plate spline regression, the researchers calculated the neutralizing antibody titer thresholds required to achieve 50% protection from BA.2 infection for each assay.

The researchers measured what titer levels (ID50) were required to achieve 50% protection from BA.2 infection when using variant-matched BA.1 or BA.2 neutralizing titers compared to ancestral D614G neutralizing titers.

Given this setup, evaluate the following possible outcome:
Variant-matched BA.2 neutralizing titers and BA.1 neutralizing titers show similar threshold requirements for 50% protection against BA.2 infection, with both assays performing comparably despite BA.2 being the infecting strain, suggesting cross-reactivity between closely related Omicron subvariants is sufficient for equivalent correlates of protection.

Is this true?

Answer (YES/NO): YES